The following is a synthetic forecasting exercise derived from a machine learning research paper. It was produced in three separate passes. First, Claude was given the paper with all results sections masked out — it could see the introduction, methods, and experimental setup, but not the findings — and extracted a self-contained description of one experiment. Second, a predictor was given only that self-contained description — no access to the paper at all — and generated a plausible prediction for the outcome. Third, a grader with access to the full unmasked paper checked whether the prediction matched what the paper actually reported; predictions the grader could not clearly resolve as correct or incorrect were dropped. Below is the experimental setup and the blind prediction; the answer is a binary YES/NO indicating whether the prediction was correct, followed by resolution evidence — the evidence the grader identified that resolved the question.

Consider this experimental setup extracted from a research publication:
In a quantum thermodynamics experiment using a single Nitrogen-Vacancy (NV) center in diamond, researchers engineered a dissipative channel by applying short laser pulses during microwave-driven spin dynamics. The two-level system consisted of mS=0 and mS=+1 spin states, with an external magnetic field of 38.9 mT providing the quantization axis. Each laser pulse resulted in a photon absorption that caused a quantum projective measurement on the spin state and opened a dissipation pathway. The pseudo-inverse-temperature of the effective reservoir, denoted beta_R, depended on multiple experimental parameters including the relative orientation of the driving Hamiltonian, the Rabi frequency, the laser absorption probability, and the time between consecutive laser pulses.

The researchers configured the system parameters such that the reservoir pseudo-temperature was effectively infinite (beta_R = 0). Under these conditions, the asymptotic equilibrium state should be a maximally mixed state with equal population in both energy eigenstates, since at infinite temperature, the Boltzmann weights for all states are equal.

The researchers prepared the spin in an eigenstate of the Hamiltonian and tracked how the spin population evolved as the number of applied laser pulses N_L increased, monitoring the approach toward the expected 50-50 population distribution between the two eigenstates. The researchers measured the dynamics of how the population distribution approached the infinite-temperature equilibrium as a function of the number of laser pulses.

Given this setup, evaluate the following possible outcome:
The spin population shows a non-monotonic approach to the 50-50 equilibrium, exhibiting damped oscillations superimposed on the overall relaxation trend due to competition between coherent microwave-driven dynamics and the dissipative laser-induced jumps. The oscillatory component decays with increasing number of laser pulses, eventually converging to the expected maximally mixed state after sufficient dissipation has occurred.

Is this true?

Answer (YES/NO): NO